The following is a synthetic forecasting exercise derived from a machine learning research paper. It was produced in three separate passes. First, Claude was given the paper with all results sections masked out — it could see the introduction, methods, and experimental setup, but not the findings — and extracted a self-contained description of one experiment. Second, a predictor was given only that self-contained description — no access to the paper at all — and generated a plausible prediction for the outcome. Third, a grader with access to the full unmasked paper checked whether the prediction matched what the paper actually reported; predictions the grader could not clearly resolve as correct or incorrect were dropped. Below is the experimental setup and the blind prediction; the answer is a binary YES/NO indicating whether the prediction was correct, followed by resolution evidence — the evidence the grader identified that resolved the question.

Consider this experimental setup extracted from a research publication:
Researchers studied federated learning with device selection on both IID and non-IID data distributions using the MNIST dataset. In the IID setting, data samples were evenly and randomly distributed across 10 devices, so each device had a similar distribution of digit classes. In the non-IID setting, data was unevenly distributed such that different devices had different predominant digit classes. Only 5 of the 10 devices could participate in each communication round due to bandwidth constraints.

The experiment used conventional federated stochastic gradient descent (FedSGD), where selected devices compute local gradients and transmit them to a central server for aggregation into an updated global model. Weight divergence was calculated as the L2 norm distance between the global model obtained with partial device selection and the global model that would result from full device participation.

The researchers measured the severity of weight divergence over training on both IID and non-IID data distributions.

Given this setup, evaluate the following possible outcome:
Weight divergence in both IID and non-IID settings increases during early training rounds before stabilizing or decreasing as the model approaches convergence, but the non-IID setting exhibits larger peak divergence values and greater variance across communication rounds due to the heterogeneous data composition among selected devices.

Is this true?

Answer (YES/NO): NO